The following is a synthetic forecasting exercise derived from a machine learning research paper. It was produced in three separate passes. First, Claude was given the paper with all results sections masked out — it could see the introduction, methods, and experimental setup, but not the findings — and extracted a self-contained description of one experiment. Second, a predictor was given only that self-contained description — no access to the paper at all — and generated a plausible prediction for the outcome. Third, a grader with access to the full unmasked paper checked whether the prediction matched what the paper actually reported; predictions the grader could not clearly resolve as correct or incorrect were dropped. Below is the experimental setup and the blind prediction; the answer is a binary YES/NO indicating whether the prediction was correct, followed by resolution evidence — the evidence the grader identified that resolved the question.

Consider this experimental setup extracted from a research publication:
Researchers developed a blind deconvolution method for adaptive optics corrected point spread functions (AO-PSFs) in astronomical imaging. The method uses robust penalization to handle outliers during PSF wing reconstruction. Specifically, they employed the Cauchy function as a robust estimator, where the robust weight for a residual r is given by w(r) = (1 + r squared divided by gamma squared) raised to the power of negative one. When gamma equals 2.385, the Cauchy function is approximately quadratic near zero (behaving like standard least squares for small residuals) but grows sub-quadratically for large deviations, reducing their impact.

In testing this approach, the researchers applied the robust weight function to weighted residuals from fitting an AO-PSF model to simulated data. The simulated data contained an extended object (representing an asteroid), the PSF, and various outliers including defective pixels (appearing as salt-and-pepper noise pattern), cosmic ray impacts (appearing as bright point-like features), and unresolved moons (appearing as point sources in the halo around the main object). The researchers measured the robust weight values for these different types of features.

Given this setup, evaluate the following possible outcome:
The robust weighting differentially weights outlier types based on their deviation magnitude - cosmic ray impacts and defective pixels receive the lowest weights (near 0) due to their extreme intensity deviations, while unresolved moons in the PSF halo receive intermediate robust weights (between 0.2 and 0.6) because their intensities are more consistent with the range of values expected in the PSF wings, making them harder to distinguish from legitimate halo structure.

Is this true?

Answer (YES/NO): NO